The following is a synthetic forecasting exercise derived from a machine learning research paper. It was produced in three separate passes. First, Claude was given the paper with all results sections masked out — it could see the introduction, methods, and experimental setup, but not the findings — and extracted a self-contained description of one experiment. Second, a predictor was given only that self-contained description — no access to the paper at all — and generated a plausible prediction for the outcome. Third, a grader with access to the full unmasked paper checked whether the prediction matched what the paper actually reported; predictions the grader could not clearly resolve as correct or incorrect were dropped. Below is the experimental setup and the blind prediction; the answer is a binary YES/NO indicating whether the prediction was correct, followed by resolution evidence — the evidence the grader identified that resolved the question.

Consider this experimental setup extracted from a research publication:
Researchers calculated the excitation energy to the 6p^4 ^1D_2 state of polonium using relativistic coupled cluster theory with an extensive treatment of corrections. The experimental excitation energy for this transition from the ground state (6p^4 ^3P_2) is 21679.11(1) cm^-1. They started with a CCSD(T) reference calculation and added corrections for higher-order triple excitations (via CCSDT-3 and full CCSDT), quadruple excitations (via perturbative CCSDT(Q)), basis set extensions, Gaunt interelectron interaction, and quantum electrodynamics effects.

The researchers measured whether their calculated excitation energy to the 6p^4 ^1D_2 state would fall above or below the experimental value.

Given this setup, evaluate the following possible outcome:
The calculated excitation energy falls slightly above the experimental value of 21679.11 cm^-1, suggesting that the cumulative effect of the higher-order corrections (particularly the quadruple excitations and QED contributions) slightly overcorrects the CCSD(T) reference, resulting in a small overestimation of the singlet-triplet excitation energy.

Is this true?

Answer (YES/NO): YES